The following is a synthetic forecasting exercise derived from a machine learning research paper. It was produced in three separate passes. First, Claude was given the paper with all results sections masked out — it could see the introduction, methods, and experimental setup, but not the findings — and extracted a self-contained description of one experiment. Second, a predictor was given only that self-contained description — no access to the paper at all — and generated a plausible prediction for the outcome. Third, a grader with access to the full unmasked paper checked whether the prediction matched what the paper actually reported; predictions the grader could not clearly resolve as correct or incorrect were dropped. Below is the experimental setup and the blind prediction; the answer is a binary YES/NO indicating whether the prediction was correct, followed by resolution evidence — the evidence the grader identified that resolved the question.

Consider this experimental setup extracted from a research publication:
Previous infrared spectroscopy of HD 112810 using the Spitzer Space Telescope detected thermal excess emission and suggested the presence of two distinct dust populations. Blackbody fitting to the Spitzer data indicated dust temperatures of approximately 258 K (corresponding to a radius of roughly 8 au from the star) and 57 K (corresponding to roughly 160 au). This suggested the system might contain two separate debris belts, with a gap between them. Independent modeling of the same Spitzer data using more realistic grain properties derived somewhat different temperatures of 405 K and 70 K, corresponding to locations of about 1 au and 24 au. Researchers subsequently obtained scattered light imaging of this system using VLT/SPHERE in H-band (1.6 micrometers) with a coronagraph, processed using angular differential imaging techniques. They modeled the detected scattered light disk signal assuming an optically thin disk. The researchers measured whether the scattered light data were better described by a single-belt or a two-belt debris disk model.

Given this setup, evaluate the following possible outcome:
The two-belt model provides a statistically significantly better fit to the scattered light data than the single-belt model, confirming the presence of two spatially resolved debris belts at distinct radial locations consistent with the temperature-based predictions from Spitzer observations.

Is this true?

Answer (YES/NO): NO